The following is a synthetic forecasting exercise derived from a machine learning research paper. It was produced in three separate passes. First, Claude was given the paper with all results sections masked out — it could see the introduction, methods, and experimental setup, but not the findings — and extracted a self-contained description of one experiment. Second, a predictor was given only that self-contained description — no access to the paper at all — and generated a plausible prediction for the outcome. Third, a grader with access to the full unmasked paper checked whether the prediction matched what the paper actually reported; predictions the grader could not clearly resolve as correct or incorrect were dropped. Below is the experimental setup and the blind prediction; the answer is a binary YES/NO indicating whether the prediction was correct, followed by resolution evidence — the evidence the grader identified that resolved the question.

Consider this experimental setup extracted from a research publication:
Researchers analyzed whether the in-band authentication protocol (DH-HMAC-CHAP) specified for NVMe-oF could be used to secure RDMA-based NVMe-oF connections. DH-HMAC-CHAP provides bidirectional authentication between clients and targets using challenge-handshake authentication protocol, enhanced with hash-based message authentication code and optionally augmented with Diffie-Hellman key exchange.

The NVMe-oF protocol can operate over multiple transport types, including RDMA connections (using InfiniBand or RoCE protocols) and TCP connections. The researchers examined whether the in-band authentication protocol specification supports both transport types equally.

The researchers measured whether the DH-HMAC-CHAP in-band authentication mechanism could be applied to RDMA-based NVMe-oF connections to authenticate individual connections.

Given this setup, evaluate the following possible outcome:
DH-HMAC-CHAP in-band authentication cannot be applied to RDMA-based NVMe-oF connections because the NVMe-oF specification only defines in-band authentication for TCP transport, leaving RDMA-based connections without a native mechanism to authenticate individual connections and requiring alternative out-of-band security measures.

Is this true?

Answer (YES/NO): YES